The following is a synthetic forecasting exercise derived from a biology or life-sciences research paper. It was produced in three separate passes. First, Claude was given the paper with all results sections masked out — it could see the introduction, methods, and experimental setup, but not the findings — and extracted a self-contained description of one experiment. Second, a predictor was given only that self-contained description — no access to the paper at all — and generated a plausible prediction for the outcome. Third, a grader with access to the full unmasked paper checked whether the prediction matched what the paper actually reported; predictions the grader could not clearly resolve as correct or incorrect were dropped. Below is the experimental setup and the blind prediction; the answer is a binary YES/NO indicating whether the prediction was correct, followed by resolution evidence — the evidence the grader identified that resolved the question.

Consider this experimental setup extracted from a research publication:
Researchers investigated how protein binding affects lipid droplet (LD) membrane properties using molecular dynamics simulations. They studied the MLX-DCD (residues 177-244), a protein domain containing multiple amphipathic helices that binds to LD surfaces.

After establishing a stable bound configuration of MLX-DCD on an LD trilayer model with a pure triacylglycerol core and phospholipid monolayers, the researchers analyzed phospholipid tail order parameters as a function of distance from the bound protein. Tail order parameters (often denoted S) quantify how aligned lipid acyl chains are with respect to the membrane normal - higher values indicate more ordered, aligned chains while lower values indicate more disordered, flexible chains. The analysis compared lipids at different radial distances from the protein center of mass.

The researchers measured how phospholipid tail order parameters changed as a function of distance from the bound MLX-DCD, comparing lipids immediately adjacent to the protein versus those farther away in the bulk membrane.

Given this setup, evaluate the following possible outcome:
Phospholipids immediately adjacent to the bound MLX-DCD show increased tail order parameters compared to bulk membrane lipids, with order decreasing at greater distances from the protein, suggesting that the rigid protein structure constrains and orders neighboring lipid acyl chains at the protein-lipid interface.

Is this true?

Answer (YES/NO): NO